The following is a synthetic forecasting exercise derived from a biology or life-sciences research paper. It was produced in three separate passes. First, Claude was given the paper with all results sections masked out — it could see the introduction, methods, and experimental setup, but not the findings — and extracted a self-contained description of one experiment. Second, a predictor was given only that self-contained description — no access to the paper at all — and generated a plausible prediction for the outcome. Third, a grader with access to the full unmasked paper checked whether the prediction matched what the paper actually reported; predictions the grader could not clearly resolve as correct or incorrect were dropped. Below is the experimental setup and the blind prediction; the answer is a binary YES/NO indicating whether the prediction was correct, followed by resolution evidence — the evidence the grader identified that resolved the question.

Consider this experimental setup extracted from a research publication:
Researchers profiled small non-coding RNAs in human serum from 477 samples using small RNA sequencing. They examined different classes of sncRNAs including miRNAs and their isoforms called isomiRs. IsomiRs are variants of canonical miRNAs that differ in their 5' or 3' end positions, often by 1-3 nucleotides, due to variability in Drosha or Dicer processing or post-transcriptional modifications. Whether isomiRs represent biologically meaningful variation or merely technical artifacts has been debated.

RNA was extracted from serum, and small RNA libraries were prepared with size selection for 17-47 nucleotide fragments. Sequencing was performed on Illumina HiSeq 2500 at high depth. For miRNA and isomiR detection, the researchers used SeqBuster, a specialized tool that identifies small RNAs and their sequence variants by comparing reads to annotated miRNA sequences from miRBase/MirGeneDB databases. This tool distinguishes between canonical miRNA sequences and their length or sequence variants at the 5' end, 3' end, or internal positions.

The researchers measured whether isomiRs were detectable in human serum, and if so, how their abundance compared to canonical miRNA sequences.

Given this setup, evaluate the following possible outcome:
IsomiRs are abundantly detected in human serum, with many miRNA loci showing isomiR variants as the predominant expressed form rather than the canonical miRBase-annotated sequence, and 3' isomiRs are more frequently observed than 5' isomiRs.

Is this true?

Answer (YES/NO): YES